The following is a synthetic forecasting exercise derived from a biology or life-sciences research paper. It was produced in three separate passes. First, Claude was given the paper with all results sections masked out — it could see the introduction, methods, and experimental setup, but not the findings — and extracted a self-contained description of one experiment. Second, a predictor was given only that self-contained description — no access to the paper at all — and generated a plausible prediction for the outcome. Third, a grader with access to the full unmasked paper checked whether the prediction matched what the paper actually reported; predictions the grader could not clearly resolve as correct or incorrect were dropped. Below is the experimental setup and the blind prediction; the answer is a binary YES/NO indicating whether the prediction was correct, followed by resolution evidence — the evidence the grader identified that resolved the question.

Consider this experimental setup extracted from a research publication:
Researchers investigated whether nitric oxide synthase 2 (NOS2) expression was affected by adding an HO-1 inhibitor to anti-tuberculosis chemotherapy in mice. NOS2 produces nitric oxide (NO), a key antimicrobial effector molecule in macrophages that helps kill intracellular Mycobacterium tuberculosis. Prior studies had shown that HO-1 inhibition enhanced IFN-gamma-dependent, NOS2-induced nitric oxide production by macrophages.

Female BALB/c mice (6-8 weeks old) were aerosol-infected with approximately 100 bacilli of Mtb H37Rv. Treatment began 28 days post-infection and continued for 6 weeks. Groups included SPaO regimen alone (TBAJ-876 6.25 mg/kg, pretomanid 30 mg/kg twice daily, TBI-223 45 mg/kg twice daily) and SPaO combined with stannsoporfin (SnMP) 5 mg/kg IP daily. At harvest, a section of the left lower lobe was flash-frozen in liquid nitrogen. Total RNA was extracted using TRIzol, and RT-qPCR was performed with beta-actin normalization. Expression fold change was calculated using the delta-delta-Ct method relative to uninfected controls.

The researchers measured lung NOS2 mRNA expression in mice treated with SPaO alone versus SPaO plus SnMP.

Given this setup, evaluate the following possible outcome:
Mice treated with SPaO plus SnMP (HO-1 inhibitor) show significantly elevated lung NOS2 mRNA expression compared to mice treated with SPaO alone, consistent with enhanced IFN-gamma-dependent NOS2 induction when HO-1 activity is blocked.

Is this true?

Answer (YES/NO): NO